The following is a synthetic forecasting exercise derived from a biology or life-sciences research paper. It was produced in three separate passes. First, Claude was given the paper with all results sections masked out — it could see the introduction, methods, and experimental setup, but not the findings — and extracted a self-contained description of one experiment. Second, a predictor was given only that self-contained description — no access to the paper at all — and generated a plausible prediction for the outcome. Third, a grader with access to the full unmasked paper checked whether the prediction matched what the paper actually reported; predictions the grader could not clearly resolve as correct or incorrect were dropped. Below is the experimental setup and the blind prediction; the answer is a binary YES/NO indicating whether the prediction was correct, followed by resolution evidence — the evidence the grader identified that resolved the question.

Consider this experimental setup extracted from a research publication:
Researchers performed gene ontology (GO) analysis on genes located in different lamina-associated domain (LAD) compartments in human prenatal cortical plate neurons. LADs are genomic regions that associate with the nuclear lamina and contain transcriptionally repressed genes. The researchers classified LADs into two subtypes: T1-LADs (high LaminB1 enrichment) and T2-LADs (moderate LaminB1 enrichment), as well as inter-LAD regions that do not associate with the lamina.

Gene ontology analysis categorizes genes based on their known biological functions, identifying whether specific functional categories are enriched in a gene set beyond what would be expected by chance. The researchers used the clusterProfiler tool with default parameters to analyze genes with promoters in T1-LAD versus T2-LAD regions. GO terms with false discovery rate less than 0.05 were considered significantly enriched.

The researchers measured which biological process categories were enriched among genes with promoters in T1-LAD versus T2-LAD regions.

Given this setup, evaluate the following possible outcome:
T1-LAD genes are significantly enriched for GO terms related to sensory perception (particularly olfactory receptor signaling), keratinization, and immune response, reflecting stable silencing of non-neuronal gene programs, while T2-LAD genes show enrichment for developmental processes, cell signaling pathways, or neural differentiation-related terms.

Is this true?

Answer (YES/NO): NO